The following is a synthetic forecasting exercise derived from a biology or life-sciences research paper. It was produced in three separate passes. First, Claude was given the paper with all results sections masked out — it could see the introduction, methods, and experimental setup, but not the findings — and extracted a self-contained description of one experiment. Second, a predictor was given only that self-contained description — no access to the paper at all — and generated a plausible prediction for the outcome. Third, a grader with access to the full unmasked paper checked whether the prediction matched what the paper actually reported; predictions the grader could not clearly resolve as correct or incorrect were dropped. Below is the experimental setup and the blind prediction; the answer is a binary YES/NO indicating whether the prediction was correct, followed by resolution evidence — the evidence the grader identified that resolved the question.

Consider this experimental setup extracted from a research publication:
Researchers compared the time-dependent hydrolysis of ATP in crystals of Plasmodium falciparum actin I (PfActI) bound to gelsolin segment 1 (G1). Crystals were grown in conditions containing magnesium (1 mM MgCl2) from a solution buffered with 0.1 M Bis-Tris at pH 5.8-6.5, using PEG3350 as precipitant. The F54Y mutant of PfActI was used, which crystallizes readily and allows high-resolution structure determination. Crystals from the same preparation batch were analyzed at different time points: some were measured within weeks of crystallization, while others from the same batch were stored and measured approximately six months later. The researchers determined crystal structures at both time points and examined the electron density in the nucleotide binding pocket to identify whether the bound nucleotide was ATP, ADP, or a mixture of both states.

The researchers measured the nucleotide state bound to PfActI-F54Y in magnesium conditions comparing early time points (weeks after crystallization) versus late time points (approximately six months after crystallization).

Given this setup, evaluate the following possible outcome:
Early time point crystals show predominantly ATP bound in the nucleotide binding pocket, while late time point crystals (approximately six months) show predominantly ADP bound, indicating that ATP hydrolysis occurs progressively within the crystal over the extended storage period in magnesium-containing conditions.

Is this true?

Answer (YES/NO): YES